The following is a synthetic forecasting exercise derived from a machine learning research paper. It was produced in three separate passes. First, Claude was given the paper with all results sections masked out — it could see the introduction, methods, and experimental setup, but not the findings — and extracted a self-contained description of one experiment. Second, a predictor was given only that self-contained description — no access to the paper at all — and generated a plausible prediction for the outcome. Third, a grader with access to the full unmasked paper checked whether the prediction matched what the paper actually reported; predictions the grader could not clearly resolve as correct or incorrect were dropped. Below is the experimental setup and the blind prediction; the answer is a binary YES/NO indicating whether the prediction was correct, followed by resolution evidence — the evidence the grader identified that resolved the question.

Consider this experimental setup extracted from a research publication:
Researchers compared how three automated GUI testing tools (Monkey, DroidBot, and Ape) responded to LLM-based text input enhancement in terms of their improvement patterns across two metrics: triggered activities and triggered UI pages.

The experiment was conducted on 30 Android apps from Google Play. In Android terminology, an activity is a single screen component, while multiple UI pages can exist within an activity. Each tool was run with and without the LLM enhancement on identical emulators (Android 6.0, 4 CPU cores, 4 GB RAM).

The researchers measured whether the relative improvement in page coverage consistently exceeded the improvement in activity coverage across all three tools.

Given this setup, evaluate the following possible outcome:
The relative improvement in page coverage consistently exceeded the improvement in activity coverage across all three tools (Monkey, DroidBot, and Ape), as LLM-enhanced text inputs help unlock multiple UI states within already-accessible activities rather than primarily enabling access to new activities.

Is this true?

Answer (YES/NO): YES